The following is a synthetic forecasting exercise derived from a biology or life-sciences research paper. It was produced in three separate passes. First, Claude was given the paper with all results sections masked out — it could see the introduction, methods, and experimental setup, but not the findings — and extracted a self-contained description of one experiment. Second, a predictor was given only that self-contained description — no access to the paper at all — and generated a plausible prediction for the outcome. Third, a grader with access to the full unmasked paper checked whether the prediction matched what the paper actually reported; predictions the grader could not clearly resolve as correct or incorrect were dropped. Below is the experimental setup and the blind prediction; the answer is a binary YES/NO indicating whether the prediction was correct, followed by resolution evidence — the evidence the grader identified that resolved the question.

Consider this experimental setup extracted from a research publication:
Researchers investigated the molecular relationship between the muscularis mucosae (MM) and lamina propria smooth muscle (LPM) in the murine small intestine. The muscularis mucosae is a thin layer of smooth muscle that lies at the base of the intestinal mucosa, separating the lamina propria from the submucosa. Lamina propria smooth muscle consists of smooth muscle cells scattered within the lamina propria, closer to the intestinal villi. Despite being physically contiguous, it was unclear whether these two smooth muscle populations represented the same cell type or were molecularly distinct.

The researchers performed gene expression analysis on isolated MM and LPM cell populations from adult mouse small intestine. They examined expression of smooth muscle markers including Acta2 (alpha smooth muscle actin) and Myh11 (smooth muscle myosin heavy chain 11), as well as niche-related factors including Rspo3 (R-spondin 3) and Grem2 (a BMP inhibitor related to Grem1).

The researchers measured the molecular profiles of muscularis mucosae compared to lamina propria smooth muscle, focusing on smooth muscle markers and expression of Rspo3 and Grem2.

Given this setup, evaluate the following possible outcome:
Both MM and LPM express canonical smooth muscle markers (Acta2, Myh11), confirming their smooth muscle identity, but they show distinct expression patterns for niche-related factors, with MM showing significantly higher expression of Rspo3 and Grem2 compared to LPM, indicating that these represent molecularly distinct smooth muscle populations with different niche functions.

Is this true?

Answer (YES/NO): YES